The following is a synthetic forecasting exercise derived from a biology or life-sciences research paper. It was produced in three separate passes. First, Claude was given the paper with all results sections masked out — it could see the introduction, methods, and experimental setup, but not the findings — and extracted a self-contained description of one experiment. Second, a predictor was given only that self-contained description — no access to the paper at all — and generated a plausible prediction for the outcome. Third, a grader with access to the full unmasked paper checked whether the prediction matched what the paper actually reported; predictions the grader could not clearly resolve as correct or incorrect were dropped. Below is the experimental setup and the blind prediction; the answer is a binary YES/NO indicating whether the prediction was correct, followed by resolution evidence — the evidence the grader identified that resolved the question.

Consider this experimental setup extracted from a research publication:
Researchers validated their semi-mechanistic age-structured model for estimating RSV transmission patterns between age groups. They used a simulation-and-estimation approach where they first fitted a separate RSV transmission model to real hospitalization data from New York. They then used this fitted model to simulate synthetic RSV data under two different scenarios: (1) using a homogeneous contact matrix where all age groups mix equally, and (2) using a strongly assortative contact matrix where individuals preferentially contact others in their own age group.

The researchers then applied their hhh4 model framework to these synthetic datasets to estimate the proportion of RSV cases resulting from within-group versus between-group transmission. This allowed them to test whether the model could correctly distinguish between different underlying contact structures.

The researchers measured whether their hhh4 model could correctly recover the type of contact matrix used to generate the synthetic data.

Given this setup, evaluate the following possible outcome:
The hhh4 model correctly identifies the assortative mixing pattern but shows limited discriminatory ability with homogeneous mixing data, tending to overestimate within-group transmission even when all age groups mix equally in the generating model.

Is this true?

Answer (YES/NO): NO